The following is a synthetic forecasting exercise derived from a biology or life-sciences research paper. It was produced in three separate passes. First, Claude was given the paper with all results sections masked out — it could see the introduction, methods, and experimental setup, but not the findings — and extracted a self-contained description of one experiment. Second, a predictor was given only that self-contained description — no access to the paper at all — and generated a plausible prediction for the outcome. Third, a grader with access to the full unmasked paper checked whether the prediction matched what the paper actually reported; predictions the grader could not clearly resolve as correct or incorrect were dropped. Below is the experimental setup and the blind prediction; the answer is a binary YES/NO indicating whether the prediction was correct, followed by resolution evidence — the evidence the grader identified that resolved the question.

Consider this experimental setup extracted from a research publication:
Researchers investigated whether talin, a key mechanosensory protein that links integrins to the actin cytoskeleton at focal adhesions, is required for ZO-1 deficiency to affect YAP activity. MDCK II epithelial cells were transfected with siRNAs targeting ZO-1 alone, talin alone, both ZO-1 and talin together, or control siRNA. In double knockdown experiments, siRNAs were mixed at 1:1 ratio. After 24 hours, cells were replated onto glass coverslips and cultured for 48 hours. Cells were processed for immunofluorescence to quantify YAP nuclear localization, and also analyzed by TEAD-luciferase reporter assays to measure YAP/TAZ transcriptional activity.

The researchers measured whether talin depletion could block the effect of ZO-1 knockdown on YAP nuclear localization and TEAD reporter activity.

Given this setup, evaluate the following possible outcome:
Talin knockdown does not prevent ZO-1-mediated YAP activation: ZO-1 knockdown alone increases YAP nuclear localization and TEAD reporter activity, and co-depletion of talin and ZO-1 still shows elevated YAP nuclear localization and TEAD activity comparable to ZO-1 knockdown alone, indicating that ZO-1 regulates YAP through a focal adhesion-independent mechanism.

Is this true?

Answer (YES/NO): NO